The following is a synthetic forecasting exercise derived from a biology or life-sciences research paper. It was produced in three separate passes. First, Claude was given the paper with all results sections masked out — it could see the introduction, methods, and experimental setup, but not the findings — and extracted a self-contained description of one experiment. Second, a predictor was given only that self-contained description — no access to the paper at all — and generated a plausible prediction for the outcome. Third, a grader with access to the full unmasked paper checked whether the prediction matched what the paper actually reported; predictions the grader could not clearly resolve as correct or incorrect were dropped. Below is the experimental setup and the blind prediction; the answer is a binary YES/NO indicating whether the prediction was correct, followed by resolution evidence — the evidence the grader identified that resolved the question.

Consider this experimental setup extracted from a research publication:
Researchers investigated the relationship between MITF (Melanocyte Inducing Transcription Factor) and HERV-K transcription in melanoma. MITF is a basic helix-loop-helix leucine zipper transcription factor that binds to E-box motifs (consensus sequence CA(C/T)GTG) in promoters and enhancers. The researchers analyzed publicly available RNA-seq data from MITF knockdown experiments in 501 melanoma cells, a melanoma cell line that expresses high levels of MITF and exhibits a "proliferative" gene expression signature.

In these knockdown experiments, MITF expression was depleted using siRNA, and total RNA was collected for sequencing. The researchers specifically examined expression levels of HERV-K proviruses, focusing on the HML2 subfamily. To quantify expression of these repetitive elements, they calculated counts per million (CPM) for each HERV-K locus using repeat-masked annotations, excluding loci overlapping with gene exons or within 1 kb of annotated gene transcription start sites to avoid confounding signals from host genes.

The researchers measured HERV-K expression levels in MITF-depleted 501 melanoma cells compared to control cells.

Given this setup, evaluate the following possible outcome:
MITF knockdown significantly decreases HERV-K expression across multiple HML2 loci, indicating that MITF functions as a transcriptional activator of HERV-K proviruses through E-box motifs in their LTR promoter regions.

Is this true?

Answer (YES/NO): YES